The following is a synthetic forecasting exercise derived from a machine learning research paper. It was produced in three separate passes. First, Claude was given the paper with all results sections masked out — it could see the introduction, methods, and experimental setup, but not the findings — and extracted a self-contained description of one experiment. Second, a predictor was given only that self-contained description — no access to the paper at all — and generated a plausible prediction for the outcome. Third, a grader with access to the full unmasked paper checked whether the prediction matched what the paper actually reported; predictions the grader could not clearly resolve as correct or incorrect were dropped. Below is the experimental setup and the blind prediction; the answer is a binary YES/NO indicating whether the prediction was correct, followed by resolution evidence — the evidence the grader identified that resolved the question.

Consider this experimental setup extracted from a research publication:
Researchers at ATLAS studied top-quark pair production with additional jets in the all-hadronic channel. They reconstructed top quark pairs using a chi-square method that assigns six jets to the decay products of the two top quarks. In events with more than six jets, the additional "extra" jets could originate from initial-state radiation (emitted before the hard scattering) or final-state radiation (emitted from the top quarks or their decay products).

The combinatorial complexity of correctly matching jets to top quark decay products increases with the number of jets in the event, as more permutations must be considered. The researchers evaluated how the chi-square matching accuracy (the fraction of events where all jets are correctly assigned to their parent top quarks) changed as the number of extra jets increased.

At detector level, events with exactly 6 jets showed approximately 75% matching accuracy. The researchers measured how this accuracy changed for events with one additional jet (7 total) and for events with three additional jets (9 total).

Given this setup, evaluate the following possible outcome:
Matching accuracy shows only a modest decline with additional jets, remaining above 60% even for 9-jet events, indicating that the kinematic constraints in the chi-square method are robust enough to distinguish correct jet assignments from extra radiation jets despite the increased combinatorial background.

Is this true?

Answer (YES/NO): NO